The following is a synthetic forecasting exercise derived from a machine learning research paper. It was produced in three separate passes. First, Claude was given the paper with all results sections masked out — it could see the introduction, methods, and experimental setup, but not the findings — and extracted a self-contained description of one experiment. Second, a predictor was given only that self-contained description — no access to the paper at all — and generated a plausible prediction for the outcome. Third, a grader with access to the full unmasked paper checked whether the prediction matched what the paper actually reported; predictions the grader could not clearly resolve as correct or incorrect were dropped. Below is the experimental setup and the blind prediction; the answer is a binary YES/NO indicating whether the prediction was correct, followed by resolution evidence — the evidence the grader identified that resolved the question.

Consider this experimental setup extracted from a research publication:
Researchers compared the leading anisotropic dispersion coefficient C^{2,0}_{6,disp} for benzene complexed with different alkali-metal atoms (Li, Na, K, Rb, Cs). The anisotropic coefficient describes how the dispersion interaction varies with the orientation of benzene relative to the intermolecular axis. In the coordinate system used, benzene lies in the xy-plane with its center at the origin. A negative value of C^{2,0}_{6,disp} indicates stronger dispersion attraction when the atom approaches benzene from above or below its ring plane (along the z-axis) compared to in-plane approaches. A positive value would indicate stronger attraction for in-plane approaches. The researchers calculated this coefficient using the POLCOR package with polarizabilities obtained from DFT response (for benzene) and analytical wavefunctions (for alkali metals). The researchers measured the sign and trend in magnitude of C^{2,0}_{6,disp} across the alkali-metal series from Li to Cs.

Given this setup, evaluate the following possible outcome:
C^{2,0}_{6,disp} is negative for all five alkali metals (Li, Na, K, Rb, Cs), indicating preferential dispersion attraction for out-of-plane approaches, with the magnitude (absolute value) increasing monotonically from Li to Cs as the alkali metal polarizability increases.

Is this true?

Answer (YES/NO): YES